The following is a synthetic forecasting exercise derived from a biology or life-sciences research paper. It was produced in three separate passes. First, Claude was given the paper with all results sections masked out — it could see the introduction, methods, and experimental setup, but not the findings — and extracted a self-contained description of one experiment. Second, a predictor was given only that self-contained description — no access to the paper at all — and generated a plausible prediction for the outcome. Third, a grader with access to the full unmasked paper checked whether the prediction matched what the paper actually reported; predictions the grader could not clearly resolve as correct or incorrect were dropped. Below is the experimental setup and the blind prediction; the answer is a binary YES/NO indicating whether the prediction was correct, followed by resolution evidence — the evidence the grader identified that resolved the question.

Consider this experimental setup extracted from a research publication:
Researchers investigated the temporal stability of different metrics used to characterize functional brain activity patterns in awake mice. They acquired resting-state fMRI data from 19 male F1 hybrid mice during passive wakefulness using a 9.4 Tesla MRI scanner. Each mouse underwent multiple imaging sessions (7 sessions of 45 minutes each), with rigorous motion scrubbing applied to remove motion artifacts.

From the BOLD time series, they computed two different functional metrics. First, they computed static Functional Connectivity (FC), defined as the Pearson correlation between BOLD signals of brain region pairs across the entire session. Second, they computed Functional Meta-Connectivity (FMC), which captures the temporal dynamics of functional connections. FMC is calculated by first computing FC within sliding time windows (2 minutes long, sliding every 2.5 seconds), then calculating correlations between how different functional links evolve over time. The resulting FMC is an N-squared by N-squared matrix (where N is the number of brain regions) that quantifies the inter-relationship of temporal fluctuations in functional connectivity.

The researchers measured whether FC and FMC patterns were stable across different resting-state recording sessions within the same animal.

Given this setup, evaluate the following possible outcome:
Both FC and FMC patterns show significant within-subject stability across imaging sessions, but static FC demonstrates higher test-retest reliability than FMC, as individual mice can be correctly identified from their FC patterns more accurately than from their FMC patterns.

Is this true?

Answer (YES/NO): NO